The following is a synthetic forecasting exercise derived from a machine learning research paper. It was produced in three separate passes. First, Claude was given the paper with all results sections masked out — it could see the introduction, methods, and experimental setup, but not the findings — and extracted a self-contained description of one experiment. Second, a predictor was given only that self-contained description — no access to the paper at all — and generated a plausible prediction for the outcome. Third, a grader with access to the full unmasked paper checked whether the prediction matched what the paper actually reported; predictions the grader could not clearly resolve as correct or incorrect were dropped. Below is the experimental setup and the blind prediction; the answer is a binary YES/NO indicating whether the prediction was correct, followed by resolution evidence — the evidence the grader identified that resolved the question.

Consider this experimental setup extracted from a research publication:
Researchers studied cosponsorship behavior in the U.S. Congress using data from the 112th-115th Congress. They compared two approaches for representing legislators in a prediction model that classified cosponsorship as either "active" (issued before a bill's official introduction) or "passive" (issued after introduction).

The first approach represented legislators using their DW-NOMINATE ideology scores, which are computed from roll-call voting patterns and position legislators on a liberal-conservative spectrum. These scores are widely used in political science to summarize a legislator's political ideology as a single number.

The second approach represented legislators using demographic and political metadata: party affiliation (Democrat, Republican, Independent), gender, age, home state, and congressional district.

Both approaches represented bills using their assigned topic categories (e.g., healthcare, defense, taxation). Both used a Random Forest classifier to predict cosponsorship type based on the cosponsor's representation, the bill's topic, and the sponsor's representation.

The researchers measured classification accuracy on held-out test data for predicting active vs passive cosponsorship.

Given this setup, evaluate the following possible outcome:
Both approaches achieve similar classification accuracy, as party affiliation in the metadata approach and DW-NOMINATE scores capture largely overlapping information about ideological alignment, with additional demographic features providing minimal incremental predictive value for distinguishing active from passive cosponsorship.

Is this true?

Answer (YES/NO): YES